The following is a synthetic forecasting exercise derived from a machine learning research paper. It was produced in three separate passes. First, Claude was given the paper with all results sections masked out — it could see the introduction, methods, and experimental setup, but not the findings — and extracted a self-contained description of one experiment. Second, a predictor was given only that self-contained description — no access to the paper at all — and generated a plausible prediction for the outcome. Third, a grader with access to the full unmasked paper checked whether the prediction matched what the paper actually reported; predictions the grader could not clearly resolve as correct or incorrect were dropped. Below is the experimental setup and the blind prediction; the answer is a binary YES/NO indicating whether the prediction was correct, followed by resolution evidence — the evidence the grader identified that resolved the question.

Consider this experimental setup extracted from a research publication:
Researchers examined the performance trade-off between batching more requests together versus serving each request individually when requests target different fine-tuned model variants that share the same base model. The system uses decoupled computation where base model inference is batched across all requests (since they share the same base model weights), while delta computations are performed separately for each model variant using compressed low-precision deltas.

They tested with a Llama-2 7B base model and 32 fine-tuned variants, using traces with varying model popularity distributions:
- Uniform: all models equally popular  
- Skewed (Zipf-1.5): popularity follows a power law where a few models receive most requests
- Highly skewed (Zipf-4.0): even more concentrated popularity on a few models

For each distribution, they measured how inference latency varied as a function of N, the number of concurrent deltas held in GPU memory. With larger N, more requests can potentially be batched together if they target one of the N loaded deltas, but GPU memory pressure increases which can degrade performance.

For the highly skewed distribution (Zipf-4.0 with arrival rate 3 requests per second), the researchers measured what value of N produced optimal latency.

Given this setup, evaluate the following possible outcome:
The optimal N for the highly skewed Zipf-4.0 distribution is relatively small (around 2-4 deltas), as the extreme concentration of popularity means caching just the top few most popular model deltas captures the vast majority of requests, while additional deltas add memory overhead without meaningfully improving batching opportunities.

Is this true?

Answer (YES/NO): YES